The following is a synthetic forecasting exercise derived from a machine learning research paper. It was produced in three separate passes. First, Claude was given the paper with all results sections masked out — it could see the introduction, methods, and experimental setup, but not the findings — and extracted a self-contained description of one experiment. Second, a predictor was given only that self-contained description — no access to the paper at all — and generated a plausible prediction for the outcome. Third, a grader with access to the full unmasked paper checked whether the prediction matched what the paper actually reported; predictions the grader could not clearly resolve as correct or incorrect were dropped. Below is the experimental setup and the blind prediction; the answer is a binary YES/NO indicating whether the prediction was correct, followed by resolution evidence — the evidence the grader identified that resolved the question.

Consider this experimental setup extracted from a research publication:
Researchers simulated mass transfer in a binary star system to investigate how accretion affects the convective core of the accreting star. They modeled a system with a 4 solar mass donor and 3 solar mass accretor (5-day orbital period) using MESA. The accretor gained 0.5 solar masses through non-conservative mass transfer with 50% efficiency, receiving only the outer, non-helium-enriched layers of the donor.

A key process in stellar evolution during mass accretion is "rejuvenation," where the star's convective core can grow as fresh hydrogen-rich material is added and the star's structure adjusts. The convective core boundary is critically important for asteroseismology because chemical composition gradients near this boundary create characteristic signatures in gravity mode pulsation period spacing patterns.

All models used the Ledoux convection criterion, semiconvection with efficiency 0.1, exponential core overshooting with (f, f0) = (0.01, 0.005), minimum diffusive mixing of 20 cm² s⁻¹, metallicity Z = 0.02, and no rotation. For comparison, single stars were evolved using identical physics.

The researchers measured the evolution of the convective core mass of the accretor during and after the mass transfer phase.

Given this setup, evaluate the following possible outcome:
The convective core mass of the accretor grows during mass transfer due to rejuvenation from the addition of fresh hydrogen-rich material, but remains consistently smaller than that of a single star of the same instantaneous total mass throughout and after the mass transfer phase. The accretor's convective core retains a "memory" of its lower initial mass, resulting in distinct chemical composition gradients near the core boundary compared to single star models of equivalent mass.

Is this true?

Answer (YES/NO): NO